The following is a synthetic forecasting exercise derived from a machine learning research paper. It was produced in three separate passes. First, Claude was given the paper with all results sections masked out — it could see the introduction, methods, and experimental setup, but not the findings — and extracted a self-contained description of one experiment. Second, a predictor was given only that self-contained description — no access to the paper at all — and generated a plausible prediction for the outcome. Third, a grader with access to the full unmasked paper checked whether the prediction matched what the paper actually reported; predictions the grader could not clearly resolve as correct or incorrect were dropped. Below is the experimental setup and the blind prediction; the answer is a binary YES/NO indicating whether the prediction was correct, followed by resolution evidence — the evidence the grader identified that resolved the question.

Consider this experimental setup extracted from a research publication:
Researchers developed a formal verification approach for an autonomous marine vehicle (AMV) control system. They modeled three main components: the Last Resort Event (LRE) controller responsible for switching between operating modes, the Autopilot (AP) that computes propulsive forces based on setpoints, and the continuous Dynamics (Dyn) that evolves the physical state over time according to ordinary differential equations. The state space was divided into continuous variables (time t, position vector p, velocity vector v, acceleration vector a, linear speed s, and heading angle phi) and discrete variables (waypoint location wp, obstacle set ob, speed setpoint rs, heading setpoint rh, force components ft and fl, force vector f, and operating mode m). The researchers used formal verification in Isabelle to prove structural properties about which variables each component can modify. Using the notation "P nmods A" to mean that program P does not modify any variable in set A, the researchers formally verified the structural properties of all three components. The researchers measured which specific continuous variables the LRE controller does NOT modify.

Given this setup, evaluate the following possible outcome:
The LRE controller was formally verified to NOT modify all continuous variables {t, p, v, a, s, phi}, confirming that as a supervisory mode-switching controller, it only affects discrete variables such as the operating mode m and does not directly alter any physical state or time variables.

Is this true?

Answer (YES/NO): YES